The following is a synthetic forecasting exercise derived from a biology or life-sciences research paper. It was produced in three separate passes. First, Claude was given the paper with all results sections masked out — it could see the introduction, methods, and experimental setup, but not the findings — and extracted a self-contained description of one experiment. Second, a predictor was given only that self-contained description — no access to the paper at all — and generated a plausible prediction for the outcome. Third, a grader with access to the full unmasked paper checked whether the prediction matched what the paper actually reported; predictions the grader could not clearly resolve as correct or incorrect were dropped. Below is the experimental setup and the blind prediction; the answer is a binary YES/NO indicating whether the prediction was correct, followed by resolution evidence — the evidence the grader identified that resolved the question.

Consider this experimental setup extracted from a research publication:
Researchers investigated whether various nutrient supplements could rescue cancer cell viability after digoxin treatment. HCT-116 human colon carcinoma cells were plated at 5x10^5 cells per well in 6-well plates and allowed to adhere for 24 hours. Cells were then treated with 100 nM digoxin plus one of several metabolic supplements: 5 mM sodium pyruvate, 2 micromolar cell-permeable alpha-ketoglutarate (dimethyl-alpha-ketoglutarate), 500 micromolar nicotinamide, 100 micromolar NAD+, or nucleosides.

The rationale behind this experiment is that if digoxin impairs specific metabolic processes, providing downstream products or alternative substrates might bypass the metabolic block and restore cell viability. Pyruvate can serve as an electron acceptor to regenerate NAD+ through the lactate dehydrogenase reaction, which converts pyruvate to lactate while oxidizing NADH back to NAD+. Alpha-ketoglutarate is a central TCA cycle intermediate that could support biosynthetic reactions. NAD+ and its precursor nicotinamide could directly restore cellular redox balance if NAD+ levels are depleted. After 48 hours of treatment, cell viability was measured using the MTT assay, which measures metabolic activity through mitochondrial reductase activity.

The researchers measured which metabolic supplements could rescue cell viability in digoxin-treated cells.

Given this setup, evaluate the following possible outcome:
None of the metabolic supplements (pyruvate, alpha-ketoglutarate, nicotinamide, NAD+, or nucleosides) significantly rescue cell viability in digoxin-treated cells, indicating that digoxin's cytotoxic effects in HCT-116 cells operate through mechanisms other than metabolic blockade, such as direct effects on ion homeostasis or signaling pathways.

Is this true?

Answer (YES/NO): NO